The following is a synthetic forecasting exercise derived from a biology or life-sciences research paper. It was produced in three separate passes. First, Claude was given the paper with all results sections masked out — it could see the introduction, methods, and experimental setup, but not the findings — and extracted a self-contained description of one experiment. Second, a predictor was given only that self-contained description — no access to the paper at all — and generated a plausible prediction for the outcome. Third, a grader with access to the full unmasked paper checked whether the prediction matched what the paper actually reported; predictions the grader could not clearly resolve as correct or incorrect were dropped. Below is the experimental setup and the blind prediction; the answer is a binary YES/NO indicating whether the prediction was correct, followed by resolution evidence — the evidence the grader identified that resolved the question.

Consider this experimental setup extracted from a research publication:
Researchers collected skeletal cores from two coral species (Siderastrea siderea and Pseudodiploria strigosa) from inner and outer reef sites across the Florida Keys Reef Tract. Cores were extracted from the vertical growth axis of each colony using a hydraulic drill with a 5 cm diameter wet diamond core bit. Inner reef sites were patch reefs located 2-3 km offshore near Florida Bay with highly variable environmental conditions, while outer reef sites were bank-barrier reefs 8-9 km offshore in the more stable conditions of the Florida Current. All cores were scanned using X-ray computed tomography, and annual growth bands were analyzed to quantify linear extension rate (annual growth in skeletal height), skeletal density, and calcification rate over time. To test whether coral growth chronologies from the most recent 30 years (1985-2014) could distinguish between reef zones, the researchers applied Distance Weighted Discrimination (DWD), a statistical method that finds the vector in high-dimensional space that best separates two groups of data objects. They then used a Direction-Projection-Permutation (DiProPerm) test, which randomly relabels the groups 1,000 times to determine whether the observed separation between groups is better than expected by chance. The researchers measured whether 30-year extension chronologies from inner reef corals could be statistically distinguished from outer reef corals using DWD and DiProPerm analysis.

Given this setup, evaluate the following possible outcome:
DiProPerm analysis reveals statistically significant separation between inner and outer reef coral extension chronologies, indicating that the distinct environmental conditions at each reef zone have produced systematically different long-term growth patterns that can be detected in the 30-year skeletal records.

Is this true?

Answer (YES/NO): NO